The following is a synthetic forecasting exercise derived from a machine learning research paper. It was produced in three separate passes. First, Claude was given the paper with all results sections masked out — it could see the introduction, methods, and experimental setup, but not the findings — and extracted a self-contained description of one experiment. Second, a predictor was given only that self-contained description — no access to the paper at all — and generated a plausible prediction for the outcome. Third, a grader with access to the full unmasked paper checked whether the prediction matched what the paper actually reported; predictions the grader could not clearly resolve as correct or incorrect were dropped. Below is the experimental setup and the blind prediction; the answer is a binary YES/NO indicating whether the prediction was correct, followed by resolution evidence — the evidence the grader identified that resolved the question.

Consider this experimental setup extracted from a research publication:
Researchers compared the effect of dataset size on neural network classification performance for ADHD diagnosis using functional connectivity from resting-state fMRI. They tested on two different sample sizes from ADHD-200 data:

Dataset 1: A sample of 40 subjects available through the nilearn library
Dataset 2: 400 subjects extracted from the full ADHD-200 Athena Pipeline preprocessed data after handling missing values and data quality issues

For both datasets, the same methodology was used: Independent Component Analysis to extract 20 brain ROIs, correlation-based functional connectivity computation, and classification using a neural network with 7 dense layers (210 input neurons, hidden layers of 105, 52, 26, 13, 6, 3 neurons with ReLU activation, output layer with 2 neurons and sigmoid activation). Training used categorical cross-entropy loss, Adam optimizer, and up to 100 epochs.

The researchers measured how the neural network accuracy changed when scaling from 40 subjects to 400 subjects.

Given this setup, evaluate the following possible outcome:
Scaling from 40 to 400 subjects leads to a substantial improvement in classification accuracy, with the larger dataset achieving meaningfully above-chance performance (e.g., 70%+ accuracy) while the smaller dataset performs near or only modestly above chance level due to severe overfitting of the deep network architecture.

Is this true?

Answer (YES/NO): NO